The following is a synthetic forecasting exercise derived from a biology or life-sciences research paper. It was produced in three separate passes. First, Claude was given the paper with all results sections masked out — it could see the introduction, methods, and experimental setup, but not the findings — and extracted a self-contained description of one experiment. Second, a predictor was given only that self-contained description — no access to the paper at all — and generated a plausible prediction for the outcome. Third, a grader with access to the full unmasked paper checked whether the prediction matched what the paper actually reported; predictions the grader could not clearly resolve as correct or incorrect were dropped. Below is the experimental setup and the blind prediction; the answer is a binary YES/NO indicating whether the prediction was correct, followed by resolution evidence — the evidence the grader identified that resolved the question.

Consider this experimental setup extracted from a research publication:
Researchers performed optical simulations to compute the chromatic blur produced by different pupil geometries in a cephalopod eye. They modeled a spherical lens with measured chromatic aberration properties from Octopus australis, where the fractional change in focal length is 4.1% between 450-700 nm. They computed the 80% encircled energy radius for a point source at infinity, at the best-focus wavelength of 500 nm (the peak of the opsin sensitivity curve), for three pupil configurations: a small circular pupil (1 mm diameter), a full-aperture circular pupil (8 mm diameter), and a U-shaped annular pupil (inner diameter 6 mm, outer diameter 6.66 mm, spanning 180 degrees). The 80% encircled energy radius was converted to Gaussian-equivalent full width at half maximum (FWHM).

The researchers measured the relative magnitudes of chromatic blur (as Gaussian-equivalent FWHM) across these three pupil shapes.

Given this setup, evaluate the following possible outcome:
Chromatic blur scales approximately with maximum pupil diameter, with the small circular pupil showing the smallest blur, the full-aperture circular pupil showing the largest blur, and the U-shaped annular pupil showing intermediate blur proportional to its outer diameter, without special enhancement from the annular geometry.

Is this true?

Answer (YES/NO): NO